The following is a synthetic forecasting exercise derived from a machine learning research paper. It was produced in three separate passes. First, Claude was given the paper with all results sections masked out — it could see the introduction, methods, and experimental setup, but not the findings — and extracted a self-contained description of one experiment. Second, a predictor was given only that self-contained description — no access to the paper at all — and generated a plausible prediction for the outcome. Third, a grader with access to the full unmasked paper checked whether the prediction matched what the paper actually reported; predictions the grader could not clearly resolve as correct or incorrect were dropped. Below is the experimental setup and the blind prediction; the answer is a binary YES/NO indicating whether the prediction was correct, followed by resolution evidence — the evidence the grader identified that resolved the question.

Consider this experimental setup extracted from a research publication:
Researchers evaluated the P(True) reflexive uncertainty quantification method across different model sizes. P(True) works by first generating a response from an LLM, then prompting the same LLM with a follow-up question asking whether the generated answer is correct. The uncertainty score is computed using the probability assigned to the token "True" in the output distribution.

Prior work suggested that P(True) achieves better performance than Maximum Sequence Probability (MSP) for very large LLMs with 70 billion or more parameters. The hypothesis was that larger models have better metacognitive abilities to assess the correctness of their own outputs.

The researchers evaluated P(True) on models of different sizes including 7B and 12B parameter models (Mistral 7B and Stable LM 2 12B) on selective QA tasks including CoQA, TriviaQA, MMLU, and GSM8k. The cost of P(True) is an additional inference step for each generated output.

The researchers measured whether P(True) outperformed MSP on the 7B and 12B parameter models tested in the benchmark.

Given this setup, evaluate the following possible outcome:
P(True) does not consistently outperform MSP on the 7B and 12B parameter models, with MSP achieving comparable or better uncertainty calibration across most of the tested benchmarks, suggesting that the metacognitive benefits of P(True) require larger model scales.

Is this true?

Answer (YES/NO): YES